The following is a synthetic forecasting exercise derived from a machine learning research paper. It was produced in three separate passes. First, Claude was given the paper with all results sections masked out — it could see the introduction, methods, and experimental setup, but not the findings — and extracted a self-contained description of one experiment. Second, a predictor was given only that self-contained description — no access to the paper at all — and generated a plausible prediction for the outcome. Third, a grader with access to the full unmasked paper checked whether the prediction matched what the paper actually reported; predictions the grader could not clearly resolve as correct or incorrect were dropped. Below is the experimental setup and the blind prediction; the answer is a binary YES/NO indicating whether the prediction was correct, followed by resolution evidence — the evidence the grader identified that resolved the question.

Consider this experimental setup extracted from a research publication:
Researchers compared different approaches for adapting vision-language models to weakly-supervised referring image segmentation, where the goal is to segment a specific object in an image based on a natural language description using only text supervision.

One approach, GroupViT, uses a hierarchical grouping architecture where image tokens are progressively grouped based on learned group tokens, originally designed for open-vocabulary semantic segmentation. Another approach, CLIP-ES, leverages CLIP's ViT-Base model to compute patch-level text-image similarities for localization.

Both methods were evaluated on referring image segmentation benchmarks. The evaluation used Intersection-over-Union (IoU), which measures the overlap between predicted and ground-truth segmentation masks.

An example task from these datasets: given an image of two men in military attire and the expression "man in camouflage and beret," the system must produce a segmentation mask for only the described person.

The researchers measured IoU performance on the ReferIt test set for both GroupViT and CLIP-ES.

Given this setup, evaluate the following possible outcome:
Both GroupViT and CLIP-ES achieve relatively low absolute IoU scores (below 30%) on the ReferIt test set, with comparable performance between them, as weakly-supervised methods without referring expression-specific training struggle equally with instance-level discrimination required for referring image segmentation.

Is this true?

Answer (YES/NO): NO